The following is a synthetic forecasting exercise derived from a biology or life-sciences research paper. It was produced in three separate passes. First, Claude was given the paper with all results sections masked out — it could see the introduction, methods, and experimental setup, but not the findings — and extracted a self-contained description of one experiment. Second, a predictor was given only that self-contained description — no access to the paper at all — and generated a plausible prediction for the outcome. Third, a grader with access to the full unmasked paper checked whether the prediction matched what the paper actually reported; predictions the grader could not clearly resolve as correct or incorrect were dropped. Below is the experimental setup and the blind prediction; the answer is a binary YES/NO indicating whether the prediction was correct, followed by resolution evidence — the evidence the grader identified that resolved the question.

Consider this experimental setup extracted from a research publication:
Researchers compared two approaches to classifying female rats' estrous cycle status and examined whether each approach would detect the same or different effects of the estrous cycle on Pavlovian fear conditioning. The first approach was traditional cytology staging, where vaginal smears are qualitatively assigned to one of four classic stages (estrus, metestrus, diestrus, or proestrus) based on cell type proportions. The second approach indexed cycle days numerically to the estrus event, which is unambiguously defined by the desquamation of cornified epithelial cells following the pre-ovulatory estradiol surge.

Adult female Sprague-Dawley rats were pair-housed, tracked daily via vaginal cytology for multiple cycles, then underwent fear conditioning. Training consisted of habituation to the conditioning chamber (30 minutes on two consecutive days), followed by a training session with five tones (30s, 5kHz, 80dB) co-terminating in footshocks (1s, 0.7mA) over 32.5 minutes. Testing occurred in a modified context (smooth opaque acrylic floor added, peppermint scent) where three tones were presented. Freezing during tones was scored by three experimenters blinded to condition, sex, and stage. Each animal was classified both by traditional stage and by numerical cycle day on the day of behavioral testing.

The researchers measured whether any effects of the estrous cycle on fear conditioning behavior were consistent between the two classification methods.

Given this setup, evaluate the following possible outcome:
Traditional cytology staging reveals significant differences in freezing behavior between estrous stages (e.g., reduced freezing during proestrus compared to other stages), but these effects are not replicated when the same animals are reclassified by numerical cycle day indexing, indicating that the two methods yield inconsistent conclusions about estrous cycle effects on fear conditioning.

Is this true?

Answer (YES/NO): NO